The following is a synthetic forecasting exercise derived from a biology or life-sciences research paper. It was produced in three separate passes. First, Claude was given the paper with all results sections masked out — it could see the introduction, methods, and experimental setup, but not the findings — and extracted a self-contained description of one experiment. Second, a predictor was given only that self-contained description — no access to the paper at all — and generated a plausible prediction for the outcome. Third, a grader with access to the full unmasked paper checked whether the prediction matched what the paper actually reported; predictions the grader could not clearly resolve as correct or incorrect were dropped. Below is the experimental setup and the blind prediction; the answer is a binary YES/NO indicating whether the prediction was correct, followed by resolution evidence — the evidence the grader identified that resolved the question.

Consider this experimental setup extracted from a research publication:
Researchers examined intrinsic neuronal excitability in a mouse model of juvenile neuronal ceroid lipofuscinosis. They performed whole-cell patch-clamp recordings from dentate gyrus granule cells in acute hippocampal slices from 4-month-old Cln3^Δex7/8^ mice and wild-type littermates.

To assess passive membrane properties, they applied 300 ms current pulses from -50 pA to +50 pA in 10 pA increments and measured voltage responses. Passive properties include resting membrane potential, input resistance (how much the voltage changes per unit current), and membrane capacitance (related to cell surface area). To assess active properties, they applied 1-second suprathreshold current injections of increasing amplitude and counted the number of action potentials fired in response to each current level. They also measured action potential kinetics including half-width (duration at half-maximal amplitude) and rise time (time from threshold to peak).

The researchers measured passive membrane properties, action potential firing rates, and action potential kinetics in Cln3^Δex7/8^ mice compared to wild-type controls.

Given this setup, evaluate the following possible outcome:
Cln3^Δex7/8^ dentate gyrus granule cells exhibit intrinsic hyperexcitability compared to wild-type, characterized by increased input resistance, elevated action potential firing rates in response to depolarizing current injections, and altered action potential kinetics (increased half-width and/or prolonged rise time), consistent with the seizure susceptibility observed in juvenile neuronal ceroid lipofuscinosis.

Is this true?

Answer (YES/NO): NO